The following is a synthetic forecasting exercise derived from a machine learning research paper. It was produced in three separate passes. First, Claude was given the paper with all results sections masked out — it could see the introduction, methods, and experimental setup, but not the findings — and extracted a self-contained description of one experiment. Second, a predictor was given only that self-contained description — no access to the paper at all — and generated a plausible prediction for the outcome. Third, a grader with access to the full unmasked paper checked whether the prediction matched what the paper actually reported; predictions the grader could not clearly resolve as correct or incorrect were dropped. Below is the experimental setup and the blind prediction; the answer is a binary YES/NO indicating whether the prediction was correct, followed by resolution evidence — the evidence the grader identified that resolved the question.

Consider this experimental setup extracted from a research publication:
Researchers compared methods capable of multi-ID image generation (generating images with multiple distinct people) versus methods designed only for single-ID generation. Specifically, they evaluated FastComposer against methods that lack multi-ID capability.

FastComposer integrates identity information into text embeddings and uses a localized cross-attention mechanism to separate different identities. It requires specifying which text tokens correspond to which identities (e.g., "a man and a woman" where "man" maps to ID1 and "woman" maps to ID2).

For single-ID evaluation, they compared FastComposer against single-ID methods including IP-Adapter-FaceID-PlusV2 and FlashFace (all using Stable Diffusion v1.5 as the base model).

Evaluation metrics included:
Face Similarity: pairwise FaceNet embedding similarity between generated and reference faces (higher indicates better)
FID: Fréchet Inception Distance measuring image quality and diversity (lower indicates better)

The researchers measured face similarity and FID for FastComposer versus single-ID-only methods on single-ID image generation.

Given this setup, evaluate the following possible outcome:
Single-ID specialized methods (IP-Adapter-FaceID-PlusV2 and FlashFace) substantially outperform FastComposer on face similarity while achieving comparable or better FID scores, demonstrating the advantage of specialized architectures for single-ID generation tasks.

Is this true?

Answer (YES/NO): NO